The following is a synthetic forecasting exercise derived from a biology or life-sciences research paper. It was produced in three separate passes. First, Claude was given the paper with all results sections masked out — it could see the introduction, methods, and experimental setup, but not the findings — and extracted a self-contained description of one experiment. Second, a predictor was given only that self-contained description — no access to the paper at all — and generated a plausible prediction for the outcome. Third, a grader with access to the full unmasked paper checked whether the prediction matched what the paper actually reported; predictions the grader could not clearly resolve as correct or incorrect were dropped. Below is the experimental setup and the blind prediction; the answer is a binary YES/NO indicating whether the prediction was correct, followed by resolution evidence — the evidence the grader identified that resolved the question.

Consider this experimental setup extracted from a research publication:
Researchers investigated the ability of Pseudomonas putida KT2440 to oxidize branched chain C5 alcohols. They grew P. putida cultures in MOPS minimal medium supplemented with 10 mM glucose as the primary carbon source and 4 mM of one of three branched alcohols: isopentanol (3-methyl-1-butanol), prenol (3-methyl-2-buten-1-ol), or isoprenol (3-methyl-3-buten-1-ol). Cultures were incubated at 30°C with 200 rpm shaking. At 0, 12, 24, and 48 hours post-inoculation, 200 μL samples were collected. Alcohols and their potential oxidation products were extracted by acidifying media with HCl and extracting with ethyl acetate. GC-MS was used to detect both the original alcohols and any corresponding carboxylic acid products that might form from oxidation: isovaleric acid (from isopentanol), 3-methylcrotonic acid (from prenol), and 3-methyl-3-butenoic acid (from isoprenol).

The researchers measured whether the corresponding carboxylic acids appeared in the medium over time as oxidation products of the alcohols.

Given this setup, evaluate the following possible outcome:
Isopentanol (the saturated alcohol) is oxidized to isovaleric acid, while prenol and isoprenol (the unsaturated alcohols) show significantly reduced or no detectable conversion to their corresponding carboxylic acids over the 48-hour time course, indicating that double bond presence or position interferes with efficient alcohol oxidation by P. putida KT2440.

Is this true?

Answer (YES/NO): NO